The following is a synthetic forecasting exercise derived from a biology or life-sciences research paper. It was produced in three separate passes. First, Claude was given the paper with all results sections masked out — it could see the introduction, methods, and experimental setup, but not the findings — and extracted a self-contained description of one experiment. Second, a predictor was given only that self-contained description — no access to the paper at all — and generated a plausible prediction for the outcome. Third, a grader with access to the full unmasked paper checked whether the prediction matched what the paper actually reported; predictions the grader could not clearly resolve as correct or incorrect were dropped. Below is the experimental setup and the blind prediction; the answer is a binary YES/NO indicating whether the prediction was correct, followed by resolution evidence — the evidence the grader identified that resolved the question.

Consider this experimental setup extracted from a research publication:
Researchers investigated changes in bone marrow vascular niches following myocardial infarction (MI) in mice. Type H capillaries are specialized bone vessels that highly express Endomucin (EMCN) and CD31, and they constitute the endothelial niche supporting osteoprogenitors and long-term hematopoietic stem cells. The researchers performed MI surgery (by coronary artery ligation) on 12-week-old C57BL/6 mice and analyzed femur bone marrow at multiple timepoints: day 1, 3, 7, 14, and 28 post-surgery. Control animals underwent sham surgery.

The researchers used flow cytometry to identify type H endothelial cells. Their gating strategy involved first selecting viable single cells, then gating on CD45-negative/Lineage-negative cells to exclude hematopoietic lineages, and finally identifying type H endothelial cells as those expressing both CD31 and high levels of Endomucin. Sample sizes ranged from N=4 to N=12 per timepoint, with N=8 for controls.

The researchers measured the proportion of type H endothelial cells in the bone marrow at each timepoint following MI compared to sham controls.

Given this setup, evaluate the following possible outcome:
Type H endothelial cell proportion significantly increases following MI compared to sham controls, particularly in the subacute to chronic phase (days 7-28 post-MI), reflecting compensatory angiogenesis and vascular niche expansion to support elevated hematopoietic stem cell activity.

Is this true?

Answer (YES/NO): NO